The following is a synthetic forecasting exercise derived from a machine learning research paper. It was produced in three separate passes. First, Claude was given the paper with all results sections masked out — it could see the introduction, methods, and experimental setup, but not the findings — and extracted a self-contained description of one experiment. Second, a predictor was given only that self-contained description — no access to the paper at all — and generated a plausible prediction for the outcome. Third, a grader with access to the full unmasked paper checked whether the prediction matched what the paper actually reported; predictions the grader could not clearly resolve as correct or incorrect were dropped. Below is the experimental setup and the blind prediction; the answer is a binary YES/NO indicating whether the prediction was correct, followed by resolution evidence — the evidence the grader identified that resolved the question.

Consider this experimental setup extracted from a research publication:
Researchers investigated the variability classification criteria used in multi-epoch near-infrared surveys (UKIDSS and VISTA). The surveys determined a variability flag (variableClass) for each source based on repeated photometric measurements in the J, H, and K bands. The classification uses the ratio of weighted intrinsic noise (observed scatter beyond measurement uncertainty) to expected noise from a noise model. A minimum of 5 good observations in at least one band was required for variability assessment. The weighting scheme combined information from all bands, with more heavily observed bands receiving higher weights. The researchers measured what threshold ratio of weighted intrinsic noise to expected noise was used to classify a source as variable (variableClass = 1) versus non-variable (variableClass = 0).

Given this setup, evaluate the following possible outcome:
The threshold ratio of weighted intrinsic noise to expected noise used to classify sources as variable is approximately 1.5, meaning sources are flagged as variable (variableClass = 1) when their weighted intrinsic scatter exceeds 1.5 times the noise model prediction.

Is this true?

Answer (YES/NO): NO